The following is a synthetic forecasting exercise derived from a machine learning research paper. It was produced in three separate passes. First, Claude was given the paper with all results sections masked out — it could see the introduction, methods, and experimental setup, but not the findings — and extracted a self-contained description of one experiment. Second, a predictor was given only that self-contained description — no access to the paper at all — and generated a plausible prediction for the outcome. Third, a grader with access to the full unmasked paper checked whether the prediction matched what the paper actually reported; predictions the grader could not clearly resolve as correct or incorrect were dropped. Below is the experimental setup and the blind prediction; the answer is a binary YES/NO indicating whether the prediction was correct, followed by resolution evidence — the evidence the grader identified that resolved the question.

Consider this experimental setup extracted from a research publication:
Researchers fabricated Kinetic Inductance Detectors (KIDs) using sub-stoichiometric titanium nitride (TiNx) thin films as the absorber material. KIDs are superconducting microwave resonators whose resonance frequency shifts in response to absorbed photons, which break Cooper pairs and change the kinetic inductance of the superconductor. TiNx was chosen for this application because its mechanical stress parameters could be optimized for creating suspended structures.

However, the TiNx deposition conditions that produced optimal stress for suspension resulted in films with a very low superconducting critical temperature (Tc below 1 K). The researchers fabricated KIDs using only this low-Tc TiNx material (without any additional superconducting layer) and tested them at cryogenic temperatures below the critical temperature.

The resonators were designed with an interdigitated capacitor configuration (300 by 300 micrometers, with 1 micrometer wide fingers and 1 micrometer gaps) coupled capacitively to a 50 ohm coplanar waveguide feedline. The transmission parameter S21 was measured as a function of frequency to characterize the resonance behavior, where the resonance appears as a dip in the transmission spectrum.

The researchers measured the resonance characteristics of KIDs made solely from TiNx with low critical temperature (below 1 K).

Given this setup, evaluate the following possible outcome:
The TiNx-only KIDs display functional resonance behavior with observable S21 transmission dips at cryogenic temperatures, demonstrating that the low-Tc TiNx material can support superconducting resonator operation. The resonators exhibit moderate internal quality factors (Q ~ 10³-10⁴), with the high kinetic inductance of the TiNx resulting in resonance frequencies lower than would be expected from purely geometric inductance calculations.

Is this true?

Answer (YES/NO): NO